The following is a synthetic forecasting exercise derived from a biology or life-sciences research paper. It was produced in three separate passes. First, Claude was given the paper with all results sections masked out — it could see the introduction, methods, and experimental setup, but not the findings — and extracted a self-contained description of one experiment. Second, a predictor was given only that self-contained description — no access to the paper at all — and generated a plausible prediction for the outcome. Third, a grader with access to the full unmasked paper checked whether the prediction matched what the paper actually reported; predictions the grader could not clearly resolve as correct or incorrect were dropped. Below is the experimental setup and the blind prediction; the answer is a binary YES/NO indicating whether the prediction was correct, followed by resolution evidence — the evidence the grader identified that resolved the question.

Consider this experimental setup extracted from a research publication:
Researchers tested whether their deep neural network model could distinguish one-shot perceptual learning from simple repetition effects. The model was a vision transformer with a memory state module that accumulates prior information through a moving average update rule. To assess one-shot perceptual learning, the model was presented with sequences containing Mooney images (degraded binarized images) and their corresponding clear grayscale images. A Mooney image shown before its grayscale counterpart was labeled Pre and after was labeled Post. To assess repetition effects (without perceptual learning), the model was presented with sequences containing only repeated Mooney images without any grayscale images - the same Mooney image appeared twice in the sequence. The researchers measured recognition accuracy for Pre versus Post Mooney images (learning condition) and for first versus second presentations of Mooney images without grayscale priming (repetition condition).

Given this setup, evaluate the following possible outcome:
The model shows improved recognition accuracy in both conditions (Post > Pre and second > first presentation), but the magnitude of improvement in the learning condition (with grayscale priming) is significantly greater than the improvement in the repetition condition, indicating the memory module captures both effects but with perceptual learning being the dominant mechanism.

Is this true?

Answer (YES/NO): YES